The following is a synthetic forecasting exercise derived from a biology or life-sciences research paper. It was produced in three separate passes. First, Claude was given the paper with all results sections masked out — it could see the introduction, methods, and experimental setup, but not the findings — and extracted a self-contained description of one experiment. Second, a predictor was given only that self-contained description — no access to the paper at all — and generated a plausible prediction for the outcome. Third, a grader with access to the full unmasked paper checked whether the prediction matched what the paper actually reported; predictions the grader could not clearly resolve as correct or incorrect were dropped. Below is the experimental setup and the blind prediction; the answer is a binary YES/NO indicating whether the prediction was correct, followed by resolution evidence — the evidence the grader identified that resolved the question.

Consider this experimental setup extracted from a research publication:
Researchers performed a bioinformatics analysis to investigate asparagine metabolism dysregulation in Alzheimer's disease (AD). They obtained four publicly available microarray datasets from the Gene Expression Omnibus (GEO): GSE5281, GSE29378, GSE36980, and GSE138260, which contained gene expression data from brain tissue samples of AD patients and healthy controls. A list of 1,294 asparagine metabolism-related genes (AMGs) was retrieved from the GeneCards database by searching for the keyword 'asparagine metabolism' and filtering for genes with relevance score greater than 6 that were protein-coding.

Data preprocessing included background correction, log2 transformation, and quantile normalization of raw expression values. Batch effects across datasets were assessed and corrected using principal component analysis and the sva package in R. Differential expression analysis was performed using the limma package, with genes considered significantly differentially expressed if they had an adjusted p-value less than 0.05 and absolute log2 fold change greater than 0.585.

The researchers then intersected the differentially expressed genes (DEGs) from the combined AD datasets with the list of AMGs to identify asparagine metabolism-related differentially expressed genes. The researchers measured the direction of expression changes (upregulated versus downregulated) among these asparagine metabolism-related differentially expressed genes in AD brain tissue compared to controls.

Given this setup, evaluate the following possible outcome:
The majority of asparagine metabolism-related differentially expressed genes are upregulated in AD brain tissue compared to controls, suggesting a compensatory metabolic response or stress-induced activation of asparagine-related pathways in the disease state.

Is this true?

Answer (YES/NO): NO